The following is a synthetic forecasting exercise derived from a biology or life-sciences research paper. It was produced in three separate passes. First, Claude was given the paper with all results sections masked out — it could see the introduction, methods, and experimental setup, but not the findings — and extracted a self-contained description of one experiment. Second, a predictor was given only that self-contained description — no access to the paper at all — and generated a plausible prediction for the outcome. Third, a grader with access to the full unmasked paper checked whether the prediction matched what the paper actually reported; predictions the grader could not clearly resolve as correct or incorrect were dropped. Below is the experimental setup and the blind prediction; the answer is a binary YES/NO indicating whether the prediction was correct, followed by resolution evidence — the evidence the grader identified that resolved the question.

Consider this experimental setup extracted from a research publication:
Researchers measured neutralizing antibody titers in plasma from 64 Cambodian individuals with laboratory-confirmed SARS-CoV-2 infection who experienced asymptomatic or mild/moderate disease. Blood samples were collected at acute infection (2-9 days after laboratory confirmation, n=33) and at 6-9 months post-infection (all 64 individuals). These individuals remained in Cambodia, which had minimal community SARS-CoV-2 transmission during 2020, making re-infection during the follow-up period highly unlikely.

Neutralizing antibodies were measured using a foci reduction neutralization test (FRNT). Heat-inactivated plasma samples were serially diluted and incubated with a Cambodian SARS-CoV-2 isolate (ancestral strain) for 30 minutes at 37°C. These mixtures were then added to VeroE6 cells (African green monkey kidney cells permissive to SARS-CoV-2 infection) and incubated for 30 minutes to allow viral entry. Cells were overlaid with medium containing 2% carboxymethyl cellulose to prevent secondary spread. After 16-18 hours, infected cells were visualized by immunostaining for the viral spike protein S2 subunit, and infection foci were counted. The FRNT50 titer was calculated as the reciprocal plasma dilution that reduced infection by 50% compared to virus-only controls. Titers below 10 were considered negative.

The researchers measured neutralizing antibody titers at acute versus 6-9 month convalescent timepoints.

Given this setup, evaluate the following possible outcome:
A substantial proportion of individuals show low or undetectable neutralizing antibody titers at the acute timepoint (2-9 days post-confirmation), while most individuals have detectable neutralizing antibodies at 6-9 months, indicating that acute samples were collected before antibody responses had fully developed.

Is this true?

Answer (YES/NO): NO